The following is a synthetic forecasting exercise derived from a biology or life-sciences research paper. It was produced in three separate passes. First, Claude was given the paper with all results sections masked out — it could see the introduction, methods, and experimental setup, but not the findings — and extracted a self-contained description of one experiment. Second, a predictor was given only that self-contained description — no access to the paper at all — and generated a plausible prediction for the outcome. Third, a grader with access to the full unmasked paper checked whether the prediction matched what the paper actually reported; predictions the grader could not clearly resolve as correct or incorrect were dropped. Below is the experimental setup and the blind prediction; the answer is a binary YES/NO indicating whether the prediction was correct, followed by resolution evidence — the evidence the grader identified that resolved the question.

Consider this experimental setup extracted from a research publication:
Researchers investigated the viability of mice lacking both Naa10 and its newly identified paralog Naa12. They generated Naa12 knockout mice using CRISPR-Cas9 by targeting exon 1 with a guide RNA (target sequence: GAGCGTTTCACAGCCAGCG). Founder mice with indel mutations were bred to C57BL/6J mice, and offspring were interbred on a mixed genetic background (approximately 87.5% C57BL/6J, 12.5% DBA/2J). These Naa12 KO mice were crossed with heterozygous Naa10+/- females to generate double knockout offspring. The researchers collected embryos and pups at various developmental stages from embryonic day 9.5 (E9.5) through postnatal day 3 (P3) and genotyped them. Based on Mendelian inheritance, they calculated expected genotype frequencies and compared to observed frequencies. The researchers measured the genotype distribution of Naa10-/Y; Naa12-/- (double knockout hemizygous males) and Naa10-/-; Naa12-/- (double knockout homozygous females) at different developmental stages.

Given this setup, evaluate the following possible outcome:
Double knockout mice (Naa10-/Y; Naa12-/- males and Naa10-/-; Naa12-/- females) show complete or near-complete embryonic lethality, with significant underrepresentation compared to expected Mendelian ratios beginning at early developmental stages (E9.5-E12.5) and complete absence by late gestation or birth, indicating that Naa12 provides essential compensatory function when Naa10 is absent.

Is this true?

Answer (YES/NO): YES